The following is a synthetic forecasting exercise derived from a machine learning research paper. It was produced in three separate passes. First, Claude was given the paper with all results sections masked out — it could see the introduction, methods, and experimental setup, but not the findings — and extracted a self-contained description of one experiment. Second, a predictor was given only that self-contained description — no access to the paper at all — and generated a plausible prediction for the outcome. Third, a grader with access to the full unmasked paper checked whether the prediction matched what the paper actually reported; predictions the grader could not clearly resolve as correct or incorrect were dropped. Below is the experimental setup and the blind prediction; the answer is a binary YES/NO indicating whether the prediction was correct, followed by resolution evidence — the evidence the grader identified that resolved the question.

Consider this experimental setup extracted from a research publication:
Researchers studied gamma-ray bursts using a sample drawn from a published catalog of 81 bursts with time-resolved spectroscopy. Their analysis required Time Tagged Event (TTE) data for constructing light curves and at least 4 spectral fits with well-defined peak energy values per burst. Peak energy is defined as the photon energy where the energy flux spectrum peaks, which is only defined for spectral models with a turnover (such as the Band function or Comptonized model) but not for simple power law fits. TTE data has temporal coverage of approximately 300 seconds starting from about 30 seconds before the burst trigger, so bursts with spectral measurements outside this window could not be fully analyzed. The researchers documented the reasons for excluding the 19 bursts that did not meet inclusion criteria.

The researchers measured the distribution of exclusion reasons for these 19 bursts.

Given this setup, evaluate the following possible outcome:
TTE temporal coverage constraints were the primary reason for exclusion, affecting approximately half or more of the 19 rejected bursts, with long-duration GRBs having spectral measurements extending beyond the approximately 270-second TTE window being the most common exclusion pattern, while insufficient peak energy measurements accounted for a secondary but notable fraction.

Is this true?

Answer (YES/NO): NO